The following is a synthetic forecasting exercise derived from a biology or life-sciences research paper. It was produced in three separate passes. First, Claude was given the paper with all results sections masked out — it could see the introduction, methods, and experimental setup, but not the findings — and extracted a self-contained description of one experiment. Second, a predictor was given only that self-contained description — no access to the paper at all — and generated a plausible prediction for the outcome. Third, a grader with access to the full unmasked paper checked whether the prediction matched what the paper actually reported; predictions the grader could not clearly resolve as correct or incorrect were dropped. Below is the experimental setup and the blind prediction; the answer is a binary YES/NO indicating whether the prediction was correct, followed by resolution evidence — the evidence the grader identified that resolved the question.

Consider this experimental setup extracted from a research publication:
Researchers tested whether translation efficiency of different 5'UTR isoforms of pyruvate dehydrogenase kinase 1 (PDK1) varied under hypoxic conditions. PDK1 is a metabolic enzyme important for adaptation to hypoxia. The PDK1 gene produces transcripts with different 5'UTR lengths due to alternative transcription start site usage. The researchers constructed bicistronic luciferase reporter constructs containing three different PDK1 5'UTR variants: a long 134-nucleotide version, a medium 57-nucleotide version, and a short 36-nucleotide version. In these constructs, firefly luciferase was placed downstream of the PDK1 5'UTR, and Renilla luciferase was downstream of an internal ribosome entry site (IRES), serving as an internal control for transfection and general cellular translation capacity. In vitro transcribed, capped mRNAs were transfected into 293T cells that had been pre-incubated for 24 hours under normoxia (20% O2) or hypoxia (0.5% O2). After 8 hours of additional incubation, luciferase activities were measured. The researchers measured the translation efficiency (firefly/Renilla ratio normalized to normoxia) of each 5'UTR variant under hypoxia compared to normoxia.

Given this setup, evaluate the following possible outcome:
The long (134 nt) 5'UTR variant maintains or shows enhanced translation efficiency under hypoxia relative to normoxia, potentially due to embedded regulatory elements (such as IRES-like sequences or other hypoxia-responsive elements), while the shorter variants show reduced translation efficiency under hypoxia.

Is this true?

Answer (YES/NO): NO